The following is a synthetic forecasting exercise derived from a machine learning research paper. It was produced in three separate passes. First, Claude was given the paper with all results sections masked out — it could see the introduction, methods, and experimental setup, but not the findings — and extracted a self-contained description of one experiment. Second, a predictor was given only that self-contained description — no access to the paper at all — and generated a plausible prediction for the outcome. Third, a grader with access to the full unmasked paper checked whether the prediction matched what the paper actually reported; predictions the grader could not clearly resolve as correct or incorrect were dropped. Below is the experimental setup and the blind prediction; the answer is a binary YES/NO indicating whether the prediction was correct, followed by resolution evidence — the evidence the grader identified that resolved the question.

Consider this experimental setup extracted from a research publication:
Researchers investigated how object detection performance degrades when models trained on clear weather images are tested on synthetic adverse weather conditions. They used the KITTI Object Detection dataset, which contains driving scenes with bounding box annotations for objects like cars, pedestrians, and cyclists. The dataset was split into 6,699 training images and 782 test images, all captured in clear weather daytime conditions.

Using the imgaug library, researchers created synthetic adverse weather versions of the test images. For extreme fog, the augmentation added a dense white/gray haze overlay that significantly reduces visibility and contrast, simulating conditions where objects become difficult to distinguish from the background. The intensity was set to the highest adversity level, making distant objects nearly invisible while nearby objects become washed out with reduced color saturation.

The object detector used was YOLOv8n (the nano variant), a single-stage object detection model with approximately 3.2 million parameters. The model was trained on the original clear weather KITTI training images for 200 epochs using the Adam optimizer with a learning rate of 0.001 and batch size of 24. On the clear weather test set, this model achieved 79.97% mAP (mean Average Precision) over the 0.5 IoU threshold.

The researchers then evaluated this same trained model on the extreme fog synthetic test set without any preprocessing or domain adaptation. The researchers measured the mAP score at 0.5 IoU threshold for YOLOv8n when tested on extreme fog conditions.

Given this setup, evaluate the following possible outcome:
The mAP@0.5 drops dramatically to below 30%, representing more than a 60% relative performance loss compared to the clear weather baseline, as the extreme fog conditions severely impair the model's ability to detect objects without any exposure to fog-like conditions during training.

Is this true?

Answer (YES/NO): YES